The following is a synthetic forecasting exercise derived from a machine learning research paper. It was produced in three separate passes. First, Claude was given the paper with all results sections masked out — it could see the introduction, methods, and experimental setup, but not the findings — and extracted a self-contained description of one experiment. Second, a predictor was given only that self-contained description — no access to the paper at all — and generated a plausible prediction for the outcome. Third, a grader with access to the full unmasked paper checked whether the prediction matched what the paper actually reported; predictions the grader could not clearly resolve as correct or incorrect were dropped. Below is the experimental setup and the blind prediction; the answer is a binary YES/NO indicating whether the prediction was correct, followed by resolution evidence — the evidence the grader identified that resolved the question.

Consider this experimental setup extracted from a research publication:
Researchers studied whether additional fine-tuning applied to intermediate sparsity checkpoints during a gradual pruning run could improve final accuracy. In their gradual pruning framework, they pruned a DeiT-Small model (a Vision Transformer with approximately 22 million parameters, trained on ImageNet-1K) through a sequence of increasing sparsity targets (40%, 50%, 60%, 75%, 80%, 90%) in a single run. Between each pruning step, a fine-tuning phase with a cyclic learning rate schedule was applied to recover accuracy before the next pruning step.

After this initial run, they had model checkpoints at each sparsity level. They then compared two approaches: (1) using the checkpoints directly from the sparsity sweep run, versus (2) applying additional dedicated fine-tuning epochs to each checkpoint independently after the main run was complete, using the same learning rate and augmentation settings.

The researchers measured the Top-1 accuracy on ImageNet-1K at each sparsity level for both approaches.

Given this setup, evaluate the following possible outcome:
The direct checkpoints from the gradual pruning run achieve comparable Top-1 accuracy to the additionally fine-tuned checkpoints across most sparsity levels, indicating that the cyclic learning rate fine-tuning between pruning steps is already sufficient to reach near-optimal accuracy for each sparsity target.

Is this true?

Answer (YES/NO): NO